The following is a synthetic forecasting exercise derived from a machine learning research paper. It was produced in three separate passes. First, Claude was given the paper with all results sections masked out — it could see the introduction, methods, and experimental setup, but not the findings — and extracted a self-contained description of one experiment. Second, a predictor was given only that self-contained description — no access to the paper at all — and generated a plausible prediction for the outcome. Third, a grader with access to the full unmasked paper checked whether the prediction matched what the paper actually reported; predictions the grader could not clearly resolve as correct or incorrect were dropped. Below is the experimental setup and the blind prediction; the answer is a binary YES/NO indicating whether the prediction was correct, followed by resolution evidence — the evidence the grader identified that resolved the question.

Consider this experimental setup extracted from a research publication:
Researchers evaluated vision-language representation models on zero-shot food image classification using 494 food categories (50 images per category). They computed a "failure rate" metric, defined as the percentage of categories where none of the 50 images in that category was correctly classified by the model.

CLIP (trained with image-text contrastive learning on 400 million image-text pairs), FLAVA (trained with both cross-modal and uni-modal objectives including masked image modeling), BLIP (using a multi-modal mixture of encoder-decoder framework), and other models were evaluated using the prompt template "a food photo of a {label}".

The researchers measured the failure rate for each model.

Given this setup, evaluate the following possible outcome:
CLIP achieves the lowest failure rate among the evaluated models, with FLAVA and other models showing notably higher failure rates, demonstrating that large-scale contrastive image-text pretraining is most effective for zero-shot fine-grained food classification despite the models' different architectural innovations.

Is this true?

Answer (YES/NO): NO